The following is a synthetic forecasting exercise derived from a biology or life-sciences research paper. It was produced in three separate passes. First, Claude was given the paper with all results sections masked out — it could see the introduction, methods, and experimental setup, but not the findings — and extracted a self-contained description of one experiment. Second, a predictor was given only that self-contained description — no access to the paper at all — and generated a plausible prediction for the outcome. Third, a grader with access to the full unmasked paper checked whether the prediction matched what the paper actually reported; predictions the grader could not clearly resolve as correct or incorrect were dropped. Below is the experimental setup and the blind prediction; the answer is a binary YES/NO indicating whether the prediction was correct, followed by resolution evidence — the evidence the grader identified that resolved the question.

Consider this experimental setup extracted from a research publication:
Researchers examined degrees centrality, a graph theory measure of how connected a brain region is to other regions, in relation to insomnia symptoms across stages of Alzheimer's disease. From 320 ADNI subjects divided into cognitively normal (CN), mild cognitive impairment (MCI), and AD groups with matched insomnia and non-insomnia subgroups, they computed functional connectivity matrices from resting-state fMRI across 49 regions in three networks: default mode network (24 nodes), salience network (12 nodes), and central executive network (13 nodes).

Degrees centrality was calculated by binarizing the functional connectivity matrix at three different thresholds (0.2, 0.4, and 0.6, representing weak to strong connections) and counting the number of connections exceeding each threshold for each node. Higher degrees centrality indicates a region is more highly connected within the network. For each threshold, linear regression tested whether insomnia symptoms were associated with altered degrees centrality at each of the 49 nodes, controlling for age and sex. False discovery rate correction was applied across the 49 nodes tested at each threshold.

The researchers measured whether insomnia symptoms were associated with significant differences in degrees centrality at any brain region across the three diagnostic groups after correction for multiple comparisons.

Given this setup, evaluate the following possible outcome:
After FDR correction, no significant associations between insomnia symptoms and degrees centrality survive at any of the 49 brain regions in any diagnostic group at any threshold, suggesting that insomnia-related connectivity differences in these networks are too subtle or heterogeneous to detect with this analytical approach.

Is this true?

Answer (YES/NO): YES